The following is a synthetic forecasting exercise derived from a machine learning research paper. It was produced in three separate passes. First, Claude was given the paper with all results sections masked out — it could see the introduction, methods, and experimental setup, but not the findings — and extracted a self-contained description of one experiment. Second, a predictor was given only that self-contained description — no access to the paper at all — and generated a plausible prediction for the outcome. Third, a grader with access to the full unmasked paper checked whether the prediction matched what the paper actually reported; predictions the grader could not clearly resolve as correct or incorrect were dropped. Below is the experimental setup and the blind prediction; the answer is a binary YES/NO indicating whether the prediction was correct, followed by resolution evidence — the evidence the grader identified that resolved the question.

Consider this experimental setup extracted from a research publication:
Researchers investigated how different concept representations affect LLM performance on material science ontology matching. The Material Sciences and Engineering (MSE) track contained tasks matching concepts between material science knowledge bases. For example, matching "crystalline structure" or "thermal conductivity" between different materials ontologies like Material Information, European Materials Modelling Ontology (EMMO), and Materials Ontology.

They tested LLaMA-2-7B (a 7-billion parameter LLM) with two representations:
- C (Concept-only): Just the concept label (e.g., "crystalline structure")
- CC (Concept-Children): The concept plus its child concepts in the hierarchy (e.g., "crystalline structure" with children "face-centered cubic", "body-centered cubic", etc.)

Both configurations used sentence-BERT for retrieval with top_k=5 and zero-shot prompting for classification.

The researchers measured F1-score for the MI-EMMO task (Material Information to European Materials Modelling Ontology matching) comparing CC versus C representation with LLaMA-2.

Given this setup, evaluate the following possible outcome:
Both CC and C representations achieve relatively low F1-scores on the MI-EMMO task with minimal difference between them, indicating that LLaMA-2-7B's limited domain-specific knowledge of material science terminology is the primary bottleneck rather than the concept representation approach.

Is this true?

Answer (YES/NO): NO